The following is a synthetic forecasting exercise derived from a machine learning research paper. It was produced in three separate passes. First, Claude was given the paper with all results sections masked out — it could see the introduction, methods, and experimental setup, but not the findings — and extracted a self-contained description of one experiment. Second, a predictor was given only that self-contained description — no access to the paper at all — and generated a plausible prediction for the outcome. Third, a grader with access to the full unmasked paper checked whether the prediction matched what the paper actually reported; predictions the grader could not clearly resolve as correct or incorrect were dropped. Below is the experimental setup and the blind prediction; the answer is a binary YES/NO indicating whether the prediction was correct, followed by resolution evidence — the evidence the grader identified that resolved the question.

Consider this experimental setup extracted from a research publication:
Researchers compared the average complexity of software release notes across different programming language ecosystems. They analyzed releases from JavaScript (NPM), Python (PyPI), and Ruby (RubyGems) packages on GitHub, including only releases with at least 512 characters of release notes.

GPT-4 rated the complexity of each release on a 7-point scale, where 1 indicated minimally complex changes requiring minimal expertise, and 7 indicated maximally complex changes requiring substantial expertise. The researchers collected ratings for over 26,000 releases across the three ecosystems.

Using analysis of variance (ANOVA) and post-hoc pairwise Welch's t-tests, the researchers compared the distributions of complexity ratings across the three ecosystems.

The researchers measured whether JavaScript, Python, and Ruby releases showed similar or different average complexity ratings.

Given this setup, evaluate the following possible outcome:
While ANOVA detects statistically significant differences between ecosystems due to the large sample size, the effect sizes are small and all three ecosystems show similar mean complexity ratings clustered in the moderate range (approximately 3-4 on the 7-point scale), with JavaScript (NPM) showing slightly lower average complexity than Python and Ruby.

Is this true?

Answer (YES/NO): NO